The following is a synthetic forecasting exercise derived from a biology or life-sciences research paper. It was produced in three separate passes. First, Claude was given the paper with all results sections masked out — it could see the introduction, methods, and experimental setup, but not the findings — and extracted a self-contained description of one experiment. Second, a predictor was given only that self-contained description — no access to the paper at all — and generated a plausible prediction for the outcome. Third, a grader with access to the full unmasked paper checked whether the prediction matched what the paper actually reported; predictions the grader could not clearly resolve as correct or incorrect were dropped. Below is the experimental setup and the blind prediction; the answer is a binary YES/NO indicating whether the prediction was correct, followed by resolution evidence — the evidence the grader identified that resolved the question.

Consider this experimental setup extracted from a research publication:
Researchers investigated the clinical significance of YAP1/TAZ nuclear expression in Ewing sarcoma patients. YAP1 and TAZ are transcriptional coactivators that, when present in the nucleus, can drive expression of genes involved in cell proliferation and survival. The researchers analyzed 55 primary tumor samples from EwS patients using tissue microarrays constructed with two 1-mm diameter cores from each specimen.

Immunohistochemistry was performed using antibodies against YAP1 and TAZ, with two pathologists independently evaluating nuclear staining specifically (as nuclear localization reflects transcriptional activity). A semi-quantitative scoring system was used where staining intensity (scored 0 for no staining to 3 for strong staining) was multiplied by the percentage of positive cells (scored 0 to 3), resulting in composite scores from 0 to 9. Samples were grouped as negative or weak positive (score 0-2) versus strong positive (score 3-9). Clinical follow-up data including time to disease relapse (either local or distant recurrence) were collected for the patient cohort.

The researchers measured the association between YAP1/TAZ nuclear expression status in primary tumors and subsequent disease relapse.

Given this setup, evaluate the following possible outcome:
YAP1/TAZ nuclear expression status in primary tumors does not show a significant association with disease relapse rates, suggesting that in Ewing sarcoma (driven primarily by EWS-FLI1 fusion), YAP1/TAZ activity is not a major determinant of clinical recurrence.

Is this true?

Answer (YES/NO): NO